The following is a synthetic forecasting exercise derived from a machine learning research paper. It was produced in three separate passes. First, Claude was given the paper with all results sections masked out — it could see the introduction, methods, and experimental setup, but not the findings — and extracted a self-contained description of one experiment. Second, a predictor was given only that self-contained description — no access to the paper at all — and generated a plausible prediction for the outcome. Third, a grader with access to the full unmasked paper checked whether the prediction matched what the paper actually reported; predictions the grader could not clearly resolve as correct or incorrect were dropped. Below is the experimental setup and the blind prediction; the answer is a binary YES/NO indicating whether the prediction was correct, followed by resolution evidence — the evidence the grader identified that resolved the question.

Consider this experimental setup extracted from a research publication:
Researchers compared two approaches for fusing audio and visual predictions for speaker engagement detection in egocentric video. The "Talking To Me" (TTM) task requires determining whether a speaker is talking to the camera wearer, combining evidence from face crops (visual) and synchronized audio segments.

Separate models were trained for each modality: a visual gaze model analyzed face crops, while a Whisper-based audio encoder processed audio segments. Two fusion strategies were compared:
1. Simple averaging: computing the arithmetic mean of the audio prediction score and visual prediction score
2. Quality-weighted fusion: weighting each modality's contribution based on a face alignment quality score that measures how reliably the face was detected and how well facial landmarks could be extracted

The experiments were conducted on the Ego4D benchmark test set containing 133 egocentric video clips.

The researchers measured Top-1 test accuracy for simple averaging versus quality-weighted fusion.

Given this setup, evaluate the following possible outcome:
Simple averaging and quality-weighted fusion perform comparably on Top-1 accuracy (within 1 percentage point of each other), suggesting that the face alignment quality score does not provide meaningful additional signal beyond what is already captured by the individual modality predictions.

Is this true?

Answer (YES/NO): NO